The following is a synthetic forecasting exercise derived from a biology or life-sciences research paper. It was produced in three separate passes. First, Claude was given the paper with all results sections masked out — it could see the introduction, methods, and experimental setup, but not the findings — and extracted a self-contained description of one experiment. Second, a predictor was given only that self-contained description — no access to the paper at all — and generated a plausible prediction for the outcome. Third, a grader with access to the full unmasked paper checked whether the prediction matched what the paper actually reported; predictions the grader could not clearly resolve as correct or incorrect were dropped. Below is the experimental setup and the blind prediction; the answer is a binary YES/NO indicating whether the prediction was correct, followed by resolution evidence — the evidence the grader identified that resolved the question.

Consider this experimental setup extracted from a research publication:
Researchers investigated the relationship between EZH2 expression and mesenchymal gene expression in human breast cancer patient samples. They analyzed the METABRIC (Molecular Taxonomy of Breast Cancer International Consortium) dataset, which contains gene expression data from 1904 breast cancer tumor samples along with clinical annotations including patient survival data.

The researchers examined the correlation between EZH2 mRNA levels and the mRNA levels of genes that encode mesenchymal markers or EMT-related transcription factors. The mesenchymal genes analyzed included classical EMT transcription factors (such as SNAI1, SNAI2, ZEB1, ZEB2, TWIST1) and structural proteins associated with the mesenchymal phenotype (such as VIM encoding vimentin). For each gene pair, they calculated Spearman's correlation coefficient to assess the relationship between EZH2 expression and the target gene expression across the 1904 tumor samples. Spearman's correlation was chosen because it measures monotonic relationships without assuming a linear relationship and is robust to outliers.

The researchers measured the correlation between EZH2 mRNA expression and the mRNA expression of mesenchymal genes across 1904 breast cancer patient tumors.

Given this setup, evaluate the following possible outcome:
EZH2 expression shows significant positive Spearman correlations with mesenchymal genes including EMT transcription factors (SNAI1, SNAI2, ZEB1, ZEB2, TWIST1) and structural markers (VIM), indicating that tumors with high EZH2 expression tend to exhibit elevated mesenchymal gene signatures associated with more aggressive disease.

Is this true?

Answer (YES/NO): NO